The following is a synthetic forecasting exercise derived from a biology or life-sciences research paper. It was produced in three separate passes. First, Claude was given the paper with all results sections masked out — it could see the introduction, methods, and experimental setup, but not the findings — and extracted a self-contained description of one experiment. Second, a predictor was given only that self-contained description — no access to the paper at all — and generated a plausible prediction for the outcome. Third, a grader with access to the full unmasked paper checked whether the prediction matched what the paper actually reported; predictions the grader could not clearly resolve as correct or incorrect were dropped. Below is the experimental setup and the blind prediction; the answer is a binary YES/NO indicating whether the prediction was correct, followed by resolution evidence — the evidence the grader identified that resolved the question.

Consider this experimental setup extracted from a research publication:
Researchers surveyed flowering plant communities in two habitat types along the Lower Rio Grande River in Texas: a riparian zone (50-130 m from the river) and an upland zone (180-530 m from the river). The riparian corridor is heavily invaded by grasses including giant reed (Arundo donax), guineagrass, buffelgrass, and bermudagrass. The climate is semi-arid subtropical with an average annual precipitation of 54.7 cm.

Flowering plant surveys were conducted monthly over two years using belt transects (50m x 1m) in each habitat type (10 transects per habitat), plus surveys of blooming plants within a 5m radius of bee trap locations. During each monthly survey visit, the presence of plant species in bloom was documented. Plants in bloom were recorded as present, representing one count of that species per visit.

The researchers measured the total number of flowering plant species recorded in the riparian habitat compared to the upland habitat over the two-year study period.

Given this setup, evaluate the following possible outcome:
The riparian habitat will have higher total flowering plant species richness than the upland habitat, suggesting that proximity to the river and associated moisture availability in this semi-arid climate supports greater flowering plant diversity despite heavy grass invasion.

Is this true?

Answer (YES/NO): YES